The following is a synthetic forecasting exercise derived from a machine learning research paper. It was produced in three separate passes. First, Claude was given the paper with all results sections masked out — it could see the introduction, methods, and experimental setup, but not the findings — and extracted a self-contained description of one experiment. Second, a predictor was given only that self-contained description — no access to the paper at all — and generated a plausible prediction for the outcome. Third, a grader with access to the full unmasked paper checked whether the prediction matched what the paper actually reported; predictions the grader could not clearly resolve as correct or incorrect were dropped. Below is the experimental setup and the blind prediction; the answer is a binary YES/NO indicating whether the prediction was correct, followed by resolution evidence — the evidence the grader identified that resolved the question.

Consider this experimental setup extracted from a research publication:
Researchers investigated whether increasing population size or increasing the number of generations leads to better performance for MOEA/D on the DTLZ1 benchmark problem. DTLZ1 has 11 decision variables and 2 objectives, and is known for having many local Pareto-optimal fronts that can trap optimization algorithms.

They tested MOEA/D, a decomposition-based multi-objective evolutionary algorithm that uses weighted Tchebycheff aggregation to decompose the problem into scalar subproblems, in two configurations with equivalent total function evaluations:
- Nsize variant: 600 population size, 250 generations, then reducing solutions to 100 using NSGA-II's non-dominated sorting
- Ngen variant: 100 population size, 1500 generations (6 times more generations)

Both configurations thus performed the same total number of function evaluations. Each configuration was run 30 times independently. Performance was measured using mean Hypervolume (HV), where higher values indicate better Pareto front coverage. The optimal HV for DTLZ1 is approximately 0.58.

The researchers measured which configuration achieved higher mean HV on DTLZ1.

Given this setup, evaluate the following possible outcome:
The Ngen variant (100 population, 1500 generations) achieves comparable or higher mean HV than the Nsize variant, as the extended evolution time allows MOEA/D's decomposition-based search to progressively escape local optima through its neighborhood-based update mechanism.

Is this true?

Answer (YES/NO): YES